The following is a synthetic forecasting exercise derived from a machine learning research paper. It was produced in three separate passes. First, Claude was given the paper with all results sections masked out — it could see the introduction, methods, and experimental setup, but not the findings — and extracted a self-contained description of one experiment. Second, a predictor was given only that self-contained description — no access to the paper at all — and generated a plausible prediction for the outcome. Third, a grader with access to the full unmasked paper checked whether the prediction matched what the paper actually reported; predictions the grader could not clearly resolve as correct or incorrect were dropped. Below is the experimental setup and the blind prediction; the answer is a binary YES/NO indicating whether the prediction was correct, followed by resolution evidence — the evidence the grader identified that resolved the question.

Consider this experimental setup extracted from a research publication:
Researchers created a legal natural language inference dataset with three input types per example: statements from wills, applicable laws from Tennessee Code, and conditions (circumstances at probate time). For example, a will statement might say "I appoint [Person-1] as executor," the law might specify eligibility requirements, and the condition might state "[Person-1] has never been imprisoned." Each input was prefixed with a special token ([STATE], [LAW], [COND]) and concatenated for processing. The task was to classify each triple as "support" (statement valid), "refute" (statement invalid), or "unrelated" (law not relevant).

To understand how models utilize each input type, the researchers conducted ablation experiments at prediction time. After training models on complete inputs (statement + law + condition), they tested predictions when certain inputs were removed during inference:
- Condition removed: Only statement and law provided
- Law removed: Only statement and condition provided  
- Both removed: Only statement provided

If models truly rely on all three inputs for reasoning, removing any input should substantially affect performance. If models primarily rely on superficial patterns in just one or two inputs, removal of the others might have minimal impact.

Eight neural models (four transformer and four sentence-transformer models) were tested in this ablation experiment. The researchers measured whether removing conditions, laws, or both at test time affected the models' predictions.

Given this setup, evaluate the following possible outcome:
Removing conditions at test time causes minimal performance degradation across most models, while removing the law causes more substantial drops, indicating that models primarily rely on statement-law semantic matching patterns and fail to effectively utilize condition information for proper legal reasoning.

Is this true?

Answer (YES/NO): NO